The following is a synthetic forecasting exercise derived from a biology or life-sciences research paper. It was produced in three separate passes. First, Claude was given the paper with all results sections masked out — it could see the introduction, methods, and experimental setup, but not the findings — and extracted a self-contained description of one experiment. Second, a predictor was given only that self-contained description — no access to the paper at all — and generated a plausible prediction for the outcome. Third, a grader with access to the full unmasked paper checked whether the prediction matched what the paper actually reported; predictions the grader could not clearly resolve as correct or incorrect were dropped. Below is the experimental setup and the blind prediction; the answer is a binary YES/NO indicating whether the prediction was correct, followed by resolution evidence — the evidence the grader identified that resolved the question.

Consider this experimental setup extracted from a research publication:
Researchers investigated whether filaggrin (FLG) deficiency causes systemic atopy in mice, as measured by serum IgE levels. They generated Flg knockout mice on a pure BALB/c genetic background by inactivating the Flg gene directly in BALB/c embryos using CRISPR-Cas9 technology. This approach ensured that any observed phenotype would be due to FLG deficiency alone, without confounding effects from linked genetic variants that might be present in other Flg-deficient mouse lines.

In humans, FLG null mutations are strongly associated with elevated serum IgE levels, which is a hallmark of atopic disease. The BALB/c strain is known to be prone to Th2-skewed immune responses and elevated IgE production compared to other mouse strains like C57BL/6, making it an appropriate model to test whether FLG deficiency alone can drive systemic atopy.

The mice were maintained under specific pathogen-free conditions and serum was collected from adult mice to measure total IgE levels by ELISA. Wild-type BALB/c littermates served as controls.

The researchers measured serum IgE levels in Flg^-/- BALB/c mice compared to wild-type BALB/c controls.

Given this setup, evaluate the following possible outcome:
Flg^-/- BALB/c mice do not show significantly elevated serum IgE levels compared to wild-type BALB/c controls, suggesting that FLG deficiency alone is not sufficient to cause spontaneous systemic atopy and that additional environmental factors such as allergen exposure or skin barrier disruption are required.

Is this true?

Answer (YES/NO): YES